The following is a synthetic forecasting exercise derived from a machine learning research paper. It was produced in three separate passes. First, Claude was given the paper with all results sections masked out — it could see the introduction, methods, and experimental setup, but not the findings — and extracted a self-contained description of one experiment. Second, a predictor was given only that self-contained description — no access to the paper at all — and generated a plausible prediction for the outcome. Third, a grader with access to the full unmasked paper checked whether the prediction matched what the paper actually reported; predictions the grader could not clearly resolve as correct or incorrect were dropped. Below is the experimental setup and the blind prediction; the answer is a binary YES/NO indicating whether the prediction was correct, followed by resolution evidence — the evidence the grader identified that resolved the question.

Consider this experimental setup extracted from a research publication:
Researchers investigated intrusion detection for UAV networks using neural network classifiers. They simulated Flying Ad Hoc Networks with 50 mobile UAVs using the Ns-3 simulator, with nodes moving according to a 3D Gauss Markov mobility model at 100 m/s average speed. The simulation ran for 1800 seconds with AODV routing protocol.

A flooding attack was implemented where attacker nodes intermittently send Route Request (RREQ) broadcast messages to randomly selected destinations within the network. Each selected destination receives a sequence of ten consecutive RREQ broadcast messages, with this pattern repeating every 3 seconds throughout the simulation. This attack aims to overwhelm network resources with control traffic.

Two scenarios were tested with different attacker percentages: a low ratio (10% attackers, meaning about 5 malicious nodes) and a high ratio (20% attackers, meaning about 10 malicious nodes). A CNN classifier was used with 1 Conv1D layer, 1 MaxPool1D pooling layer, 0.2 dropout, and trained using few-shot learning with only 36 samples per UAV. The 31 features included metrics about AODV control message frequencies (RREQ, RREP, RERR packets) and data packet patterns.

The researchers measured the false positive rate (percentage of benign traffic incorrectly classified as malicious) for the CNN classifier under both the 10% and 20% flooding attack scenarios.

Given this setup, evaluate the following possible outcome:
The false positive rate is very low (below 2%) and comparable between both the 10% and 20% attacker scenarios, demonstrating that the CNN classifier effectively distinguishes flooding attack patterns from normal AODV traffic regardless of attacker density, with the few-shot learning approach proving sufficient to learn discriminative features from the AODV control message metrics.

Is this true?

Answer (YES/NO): NO